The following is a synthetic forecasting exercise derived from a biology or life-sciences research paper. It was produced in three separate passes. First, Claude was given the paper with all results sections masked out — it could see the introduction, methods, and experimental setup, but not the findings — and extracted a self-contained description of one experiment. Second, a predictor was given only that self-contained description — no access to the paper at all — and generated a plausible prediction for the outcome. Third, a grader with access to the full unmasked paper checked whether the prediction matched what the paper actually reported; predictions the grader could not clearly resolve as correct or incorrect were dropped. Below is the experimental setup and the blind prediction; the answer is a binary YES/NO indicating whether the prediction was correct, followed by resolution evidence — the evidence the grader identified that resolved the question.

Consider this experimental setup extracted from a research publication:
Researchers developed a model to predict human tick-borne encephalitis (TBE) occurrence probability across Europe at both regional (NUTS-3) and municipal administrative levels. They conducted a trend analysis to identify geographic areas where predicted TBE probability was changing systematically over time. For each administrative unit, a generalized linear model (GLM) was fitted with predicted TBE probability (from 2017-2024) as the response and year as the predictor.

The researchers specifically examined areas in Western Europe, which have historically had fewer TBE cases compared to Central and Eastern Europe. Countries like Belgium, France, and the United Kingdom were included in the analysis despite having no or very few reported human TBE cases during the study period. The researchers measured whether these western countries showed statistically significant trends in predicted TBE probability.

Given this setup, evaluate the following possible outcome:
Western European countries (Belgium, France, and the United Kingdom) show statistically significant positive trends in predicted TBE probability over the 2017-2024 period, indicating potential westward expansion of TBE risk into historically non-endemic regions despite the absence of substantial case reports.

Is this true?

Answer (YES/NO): YES